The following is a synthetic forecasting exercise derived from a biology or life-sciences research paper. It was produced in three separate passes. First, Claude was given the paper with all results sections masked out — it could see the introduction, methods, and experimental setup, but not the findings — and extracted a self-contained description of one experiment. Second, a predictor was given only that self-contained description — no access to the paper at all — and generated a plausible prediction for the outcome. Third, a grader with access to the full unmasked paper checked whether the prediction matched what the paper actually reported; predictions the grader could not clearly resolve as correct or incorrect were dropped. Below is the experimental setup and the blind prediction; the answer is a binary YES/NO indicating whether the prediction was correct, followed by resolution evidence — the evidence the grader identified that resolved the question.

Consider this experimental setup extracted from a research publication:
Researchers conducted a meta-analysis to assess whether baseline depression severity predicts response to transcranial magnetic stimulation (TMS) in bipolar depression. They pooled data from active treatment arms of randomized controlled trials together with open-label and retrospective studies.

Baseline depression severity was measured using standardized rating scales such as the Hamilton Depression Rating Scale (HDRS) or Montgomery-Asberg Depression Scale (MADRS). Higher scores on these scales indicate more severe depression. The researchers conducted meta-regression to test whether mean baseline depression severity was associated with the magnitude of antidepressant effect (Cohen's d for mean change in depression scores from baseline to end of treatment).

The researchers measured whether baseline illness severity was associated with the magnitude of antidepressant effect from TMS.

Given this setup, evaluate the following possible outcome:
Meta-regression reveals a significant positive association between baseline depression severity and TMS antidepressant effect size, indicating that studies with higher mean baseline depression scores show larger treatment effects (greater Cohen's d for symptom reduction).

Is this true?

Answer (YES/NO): YES